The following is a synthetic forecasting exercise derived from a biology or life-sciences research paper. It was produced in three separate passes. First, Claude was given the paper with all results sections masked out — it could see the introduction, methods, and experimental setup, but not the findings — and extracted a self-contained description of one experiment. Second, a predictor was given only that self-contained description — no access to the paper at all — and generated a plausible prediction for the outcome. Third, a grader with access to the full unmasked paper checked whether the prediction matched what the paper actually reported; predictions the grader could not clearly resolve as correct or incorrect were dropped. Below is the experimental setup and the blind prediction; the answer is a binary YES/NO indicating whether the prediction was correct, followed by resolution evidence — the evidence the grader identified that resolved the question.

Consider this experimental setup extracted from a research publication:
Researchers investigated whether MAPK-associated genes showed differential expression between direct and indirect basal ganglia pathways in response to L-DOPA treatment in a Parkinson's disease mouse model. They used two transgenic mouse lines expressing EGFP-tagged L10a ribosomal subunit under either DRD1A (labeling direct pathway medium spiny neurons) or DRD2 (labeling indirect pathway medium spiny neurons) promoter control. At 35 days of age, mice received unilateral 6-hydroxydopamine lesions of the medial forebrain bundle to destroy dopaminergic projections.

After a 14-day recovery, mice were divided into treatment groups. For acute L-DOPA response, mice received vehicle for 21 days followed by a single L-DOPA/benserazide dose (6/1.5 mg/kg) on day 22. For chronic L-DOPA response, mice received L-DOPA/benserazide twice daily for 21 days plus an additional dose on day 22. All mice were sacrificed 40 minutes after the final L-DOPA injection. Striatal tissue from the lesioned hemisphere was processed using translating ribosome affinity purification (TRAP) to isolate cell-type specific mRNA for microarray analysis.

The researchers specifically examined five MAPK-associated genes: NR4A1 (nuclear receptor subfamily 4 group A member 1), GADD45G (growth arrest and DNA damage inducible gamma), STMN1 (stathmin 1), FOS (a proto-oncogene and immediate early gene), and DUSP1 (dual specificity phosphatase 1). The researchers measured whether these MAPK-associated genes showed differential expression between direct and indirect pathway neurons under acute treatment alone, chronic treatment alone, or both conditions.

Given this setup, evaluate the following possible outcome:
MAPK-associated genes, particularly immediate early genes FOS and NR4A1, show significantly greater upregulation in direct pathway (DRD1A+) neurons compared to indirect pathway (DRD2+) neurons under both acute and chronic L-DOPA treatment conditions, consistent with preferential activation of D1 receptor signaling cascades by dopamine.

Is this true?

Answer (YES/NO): YES